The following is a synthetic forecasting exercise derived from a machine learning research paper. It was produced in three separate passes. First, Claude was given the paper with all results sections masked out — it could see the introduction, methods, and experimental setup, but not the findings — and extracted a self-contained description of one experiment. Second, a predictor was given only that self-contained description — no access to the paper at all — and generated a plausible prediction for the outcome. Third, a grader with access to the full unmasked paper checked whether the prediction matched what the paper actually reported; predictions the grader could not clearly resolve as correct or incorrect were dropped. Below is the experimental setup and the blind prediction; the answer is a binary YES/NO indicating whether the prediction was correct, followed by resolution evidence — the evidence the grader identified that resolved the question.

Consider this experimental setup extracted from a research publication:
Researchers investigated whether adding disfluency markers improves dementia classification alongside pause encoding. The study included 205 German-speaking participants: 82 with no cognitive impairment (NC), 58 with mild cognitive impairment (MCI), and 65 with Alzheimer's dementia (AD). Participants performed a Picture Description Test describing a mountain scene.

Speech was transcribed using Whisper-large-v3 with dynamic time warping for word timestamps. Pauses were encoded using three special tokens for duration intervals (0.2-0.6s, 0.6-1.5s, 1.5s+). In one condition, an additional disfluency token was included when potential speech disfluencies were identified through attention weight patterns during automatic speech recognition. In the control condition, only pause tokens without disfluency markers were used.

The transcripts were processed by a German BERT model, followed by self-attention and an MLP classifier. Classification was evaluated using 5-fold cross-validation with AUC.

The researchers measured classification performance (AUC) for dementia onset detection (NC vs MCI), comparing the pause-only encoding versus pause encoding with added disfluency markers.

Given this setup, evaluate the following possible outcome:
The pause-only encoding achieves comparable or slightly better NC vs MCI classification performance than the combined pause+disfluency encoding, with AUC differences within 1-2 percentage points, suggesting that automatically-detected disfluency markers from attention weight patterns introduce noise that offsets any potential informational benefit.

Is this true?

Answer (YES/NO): NO